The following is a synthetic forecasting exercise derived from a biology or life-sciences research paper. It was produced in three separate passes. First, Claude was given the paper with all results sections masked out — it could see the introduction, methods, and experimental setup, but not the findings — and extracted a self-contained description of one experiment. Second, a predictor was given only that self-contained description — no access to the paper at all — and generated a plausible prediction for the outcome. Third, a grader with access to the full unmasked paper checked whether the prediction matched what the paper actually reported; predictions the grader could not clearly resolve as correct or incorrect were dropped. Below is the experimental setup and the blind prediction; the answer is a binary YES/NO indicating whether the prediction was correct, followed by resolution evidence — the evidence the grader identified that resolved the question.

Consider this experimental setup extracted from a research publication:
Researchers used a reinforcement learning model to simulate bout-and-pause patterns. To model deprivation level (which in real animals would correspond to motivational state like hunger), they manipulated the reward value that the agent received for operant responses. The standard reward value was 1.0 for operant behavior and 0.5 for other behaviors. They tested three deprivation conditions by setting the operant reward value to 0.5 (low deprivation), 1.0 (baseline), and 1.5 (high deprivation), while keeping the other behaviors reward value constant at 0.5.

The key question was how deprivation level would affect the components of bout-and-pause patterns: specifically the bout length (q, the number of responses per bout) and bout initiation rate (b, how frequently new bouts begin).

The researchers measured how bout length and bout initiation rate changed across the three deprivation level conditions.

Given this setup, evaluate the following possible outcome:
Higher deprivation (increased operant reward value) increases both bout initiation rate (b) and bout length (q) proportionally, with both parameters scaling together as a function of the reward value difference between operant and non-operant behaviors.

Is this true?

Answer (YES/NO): NO